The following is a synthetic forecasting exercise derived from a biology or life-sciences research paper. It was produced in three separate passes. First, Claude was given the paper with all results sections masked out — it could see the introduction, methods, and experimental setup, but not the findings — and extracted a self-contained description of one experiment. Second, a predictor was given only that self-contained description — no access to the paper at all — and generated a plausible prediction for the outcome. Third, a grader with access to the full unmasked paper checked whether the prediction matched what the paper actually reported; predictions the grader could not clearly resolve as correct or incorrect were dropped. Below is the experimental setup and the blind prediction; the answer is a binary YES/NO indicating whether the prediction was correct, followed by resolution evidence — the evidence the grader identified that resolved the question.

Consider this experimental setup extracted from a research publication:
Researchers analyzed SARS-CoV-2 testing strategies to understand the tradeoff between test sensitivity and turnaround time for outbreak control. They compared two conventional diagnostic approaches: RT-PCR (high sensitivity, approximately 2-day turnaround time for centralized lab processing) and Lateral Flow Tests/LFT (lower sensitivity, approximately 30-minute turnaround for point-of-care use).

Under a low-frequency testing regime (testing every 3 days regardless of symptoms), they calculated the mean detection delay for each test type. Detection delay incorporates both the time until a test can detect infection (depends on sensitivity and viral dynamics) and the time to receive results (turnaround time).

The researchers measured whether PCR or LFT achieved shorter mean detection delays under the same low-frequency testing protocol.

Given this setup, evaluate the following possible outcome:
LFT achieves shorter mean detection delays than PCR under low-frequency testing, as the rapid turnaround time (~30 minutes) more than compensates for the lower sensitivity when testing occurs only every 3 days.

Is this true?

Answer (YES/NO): YES